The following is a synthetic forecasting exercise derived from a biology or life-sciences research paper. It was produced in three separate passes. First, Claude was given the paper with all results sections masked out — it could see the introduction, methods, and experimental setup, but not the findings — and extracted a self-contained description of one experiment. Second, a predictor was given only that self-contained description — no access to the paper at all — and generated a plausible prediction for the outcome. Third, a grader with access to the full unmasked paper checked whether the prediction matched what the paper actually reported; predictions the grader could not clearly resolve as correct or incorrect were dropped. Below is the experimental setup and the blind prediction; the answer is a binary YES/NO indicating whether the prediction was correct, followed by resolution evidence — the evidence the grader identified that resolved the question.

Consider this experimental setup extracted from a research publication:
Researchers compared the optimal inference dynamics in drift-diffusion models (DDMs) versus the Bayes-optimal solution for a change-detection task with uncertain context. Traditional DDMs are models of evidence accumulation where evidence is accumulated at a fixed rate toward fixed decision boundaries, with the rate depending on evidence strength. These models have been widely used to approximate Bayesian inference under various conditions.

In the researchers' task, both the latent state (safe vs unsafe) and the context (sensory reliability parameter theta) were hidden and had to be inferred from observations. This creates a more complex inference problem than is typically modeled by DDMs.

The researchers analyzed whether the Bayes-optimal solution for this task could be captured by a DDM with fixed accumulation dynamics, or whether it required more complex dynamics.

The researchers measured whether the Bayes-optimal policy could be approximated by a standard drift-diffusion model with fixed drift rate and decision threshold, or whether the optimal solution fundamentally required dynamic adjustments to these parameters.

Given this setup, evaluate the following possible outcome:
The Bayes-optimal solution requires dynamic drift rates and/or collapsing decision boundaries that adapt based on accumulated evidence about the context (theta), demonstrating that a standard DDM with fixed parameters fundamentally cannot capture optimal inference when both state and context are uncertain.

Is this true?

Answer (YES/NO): YES